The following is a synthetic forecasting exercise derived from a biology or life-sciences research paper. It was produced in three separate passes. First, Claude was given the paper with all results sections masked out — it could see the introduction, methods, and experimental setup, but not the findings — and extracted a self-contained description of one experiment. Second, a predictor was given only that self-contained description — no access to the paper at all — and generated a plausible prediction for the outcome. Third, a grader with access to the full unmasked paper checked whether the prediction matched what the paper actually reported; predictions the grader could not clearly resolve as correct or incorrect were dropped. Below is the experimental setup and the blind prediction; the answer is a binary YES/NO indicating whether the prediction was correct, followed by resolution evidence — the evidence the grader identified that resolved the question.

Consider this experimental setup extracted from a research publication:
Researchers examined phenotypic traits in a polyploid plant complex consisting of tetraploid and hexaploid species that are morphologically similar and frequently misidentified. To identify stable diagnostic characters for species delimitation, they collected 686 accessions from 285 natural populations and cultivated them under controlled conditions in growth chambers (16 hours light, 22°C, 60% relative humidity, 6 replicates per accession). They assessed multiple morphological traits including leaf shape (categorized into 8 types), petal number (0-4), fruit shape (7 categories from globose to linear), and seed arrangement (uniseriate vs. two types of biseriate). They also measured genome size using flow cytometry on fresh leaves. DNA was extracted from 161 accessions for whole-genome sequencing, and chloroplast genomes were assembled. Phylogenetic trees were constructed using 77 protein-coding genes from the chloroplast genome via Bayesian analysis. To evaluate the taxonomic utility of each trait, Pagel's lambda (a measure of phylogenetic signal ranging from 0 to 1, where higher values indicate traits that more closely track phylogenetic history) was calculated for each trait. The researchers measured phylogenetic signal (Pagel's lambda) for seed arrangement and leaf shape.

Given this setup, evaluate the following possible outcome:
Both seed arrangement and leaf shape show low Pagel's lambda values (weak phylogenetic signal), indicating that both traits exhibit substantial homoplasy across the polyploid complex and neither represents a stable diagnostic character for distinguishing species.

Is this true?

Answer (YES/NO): NO